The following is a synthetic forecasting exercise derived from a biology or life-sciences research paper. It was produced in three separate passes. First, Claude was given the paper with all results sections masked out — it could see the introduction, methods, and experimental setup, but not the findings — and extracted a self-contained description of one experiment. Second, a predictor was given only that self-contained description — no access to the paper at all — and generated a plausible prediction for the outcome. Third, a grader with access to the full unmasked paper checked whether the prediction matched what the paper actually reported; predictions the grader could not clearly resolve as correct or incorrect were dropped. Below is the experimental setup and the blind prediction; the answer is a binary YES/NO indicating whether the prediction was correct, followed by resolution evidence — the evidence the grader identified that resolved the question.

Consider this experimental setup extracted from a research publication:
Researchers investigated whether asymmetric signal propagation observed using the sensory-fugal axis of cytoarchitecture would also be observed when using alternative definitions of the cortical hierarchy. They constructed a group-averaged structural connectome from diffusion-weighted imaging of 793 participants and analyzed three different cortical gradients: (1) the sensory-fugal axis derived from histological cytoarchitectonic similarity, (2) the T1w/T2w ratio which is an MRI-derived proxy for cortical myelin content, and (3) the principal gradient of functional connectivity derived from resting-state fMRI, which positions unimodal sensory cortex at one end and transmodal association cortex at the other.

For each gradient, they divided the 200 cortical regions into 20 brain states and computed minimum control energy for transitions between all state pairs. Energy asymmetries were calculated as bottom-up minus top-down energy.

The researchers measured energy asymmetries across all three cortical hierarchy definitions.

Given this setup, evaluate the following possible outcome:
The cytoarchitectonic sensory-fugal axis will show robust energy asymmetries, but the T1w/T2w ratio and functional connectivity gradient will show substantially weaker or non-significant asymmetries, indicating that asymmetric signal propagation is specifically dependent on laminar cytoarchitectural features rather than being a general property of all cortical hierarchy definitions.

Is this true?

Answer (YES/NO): YES